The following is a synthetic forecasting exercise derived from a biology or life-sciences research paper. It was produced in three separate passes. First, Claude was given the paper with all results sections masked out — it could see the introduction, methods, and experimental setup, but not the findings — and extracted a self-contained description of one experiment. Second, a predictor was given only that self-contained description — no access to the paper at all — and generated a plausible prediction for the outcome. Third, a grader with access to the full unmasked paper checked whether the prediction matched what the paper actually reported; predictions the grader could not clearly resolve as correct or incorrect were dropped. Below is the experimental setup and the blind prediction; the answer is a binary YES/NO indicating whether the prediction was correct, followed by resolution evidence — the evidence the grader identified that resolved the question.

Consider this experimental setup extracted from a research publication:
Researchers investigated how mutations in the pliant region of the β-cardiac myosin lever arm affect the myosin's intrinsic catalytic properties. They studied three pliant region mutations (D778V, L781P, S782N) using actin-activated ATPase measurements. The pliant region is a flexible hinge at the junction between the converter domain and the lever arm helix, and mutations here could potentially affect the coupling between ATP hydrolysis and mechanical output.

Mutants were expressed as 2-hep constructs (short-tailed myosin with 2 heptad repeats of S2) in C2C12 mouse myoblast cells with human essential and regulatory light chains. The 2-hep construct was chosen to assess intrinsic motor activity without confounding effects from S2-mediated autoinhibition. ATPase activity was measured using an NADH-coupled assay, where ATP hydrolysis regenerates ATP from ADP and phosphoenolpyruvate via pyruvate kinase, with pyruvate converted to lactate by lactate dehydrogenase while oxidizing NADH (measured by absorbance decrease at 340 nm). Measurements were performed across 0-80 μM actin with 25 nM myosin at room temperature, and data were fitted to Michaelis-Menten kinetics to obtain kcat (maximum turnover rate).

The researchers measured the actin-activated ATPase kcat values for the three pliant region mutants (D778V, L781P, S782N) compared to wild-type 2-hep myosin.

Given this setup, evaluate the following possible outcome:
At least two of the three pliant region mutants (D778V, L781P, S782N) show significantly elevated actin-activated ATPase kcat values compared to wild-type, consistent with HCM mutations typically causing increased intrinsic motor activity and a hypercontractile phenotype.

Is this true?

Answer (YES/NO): NO